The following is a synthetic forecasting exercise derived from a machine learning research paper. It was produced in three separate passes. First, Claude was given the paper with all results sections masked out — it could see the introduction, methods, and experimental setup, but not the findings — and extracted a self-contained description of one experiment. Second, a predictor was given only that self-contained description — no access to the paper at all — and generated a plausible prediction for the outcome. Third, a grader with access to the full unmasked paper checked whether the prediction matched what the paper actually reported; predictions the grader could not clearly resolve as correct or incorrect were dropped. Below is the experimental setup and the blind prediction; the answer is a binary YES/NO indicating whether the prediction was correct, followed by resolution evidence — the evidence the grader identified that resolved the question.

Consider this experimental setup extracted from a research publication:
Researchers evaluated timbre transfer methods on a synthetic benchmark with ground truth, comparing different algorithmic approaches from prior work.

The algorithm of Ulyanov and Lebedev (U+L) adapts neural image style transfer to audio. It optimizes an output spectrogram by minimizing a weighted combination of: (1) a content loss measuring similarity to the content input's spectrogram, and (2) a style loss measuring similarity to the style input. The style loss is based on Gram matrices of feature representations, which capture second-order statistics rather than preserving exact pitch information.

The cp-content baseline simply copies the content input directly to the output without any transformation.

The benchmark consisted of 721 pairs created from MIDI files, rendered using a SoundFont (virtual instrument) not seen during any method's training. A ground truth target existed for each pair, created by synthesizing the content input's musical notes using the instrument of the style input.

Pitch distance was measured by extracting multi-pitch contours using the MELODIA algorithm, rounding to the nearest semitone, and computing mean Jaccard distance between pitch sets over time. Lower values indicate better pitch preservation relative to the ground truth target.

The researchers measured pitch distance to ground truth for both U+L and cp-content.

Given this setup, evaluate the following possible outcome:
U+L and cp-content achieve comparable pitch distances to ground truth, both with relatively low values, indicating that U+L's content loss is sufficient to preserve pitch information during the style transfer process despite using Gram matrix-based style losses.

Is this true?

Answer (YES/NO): NO